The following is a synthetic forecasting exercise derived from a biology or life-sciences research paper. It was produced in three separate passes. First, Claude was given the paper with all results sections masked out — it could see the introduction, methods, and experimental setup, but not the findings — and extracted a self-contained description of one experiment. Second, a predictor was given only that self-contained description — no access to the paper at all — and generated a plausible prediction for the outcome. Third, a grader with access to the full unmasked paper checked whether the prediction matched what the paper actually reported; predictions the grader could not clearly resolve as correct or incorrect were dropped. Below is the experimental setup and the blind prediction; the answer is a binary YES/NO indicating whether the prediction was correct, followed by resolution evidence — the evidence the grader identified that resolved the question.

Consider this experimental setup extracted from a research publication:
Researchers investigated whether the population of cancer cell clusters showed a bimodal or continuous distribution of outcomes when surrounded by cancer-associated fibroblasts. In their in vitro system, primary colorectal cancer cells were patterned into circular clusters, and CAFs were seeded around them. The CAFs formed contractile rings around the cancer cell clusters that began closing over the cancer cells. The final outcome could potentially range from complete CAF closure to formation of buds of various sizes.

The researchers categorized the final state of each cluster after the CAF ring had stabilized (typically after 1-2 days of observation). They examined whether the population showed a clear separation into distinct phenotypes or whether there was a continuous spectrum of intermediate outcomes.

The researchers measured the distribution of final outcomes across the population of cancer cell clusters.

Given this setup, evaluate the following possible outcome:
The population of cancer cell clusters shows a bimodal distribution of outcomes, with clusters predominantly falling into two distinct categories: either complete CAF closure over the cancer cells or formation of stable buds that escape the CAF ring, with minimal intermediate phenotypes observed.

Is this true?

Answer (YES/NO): YES